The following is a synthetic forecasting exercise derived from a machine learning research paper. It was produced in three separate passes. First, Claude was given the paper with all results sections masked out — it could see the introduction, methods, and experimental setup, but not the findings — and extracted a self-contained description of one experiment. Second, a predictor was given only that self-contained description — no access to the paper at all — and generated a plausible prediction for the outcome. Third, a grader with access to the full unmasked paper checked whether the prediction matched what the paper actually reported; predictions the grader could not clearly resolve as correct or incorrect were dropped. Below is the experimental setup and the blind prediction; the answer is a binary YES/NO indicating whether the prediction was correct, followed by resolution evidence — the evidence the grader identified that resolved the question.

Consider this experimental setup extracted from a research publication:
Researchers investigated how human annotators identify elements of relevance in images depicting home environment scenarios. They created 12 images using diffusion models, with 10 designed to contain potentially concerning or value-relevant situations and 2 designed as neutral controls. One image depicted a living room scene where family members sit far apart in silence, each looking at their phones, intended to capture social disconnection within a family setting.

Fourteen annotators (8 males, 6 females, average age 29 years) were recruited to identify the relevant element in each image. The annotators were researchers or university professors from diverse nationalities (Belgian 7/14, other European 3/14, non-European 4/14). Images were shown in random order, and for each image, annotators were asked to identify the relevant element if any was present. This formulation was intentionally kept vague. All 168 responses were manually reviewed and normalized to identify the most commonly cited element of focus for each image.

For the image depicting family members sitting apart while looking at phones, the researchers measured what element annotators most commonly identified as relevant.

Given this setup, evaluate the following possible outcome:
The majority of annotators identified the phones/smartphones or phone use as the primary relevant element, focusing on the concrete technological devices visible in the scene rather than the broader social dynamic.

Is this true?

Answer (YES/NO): NO